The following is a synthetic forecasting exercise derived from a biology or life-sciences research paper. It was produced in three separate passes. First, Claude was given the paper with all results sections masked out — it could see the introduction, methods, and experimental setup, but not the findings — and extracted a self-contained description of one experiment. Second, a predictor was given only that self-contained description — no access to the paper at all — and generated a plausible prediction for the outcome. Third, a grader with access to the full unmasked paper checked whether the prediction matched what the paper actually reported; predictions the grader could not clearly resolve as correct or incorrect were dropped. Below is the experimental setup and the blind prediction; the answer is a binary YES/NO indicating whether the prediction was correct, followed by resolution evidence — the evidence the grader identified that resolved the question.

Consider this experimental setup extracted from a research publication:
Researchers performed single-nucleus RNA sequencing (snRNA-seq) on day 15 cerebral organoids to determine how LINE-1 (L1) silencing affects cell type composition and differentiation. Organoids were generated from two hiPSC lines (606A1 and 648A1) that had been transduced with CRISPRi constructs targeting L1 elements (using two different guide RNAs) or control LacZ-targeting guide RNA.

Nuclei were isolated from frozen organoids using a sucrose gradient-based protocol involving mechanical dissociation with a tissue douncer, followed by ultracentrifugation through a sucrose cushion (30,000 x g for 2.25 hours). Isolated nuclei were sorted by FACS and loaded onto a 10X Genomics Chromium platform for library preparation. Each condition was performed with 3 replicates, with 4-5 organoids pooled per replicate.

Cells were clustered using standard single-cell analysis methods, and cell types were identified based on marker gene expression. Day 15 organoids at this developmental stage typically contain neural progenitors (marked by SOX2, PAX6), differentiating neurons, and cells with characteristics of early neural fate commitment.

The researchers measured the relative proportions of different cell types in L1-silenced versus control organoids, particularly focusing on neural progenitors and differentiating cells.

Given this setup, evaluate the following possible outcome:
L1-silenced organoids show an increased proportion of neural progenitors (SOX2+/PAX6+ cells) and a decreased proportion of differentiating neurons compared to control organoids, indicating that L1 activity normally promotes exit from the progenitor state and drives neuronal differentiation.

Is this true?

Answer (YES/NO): NO